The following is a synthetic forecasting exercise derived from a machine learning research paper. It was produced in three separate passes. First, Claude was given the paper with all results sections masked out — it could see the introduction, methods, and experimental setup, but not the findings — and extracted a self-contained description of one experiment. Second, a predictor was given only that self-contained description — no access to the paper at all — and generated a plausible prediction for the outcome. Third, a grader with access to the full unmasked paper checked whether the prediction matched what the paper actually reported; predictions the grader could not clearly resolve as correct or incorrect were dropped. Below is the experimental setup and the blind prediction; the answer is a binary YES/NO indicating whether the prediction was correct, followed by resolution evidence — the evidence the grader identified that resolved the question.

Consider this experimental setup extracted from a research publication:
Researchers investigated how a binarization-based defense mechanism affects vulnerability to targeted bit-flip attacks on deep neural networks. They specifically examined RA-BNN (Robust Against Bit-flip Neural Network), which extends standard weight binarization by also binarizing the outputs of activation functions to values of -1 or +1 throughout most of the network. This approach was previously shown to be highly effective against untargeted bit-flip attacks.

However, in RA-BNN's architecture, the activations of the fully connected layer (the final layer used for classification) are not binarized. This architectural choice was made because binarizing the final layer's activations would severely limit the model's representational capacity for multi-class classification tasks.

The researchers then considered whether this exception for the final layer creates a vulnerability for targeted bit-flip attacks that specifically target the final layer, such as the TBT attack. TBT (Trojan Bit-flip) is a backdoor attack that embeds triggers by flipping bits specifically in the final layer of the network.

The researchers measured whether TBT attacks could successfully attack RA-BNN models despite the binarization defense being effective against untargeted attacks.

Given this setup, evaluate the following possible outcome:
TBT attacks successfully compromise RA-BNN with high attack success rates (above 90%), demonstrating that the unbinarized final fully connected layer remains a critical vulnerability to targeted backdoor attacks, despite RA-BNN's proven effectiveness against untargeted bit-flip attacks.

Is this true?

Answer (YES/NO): NO